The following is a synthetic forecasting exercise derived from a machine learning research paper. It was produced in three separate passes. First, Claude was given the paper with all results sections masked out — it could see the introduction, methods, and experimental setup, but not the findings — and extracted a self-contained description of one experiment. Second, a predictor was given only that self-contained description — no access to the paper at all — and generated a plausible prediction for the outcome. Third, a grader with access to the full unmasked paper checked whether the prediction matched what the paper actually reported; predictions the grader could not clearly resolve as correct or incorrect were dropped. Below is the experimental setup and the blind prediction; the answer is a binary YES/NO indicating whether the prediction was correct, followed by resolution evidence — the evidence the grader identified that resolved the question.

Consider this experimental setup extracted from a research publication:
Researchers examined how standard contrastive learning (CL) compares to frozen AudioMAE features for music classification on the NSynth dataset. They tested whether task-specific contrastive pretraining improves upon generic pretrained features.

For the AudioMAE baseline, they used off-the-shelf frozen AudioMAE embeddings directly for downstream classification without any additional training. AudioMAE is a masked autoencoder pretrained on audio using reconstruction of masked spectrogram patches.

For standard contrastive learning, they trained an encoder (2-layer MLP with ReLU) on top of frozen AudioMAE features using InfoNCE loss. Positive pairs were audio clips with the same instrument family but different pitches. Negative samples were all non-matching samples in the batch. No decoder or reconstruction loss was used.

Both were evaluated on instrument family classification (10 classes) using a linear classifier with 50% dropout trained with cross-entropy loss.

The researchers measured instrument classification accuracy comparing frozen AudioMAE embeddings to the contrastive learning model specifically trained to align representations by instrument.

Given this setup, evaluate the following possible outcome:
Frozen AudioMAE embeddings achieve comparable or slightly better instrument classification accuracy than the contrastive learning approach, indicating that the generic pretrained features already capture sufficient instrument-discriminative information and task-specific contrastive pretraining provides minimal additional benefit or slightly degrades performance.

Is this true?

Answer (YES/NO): NO